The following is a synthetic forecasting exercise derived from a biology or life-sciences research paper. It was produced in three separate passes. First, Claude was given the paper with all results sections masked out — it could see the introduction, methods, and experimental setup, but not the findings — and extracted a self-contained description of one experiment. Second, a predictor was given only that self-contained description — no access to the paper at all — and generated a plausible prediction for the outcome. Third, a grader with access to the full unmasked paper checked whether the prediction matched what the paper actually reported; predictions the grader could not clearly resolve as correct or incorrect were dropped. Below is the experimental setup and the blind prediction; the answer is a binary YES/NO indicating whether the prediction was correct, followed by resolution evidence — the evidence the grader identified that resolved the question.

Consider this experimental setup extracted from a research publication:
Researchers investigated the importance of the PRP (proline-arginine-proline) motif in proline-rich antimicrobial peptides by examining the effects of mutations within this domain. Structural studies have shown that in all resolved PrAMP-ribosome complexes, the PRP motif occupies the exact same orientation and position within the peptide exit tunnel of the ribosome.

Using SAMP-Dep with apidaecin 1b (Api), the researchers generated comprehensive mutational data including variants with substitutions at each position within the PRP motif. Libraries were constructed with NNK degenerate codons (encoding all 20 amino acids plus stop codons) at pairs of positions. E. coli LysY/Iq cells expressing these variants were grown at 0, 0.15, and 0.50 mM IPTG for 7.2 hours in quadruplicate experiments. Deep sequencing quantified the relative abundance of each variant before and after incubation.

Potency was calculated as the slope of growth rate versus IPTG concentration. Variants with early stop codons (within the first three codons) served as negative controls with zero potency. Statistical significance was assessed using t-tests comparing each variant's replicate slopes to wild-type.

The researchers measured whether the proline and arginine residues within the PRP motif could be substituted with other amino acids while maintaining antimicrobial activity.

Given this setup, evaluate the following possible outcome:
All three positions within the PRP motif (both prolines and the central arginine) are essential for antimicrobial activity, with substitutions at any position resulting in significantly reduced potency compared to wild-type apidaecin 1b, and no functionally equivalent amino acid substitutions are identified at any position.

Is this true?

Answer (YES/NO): NO